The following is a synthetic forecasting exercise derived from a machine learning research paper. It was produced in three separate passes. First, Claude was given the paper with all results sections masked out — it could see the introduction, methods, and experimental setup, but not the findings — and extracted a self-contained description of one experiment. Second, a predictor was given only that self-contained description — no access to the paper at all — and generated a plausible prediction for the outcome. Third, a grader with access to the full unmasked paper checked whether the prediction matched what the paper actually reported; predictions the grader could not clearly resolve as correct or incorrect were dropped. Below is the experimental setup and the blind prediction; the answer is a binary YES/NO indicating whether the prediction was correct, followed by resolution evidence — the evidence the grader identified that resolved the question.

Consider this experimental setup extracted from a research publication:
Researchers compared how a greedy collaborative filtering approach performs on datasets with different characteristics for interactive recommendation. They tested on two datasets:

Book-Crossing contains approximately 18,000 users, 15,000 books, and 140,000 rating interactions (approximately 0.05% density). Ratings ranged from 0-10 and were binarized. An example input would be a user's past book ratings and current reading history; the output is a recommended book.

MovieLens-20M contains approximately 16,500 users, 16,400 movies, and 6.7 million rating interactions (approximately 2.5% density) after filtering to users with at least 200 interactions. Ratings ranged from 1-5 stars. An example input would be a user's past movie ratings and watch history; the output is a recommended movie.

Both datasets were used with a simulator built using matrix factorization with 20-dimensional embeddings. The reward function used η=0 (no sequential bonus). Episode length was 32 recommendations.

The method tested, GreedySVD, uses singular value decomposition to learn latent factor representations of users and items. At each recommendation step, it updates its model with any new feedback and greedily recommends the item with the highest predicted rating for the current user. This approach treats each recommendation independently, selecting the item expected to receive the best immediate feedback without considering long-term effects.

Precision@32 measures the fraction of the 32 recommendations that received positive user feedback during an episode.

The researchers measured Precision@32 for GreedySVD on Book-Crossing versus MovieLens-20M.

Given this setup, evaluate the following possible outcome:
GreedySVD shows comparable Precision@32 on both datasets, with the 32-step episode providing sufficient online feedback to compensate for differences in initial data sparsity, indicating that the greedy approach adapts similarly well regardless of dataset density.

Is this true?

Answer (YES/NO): NO